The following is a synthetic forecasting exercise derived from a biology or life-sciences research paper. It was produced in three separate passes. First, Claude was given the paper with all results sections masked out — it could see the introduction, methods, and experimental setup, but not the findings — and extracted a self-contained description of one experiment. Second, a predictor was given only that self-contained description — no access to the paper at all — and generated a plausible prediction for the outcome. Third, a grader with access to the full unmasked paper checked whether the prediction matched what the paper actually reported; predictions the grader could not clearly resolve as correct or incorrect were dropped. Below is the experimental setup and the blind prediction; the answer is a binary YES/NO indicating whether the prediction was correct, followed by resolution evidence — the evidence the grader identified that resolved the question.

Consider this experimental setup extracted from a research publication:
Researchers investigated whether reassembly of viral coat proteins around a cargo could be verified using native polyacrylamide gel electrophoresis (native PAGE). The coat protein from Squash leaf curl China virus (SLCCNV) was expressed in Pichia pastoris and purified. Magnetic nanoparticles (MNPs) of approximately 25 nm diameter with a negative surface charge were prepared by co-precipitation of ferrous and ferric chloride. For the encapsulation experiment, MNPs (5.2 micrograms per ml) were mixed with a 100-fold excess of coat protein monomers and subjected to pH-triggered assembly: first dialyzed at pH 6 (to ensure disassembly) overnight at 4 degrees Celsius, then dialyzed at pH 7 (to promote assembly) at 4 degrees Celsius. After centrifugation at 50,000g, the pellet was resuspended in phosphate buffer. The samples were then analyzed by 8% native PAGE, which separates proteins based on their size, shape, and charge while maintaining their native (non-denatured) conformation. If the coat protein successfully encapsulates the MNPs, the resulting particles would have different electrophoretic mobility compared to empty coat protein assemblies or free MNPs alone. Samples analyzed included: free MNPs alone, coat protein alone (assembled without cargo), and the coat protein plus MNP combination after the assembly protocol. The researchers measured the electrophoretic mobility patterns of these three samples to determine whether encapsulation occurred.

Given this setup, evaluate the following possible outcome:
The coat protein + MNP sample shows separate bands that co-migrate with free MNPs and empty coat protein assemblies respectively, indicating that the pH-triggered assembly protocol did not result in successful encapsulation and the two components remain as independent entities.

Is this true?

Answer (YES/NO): NO